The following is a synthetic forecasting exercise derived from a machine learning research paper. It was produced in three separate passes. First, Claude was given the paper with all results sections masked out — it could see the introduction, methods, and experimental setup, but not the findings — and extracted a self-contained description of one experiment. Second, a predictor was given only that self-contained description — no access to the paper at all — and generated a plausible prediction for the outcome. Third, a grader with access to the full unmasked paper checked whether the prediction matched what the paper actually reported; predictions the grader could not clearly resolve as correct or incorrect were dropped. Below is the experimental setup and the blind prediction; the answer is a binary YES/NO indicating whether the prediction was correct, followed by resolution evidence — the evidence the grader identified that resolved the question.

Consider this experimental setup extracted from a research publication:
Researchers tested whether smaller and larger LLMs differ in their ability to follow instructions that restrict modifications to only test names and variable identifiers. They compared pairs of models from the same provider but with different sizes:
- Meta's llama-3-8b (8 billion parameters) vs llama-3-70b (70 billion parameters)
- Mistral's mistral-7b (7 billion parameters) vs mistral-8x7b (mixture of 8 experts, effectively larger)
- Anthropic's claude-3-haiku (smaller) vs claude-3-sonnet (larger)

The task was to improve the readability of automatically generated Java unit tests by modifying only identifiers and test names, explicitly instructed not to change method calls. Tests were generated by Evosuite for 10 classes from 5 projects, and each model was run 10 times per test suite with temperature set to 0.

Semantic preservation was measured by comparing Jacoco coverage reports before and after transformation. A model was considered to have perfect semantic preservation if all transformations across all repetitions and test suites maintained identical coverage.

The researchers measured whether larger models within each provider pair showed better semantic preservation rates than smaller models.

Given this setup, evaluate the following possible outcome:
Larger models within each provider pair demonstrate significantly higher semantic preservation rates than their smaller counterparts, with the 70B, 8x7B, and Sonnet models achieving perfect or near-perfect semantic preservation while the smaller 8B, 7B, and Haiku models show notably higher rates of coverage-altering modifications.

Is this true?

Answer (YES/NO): NO